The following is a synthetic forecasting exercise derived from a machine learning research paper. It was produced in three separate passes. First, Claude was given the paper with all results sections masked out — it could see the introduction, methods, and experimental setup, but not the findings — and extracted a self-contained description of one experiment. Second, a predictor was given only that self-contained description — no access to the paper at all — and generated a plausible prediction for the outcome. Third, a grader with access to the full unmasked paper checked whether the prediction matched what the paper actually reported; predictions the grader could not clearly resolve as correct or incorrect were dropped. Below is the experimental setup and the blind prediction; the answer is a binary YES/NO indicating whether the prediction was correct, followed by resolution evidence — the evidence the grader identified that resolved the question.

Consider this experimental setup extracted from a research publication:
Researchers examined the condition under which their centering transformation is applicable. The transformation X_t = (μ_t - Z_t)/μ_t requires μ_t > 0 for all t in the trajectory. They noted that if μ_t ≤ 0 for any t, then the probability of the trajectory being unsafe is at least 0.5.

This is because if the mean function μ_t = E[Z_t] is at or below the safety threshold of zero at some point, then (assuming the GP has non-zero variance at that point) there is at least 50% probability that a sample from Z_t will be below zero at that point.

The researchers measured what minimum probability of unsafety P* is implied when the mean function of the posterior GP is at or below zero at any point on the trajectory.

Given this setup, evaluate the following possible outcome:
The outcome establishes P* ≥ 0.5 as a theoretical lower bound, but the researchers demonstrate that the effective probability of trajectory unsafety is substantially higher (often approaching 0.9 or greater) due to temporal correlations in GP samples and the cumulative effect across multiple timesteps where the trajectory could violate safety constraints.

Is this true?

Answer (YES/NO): NO